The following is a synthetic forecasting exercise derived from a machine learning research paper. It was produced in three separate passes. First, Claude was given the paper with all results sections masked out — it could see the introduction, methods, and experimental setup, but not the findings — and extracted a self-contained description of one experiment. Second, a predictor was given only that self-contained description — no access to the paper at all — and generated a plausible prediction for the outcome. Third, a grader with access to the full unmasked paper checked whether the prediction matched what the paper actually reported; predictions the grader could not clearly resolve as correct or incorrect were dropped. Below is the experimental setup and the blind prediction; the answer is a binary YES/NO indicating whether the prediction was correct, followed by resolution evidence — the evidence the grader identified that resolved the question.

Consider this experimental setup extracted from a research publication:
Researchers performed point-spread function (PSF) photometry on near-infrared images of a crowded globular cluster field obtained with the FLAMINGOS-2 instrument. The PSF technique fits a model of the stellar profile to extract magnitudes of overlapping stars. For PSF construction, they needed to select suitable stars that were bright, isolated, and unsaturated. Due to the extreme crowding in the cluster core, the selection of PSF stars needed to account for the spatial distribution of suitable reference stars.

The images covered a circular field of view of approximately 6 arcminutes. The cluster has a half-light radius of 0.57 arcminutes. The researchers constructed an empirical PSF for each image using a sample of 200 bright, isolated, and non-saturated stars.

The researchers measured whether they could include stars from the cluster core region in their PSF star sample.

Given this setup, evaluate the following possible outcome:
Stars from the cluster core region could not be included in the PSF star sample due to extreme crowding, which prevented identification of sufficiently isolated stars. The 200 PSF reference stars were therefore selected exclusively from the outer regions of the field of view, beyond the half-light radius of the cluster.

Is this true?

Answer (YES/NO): YES